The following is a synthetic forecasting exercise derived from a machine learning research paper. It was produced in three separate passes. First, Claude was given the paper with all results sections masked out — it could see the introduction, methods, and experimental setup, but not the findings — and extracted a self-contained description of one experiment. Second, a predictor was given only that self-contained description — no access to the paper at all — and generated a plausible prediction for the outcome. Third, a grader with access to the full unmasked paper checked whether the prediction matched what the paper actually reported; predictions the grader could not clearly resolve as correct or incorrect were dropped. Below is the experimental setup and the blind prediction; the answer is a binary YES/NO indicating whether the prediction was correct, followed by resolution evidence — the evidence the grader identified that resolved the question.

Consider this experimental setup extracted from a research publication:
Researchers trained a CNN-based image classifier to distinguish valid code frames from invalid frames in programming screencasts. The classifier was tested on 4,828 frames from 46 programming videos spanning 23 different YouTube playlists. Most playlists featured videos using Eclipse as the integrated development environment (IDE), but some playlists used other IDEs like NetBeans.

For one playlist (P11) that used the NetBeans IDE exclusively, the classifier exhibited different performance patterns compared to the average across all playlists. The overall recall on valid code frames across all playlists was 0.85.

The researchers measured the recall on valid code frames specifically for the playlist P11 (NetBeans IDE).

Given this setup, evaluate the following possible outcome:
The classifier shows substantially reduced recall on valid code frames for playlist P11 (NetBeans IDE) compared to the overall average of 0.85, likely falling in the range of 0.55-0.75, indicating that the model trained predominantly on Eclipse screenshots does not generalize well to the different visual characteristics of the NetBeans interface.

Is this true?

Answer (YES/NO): NO